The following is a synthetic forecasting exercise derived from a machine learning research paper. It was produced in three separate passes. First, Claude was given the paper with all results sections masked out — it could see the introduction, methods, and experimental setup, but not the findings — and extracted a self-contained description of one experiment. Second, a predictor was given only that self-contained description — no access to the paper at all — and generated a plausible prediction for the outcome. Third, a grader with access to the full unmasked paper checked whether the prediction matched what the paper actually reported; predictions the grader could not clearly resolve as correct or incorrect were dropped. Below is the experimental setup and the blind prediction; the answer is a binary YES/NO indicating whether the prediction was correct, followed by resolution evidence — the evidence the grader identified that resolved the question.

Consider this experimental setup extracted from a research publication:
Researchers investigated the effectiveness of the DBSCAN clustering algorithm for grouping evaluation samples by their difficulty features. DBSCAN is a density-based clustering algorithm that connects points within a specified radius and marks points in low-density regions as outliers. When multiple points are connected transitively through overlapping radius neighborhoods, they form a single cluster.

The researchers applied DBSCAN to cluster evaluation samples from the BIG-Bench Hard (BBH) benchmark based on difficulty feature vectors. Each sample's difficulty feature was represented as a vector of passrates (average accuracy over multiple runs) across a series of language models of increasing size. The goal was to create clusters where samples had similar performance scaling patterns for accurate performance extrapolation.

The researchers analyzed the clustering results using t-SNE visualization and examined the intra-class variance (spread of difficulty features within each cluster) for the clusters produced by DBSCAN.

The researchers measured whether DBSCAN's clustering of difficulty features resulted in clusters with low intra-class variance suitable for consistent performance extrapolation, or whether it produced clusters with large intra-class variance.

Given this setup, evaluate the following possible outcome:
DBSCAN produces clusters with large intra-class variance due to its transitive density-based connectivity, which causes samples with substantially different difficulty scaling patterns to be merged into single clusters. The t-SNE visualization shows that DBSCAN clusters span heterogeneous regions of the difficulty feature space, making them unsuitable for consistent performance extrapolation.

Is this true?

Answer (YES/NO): YES